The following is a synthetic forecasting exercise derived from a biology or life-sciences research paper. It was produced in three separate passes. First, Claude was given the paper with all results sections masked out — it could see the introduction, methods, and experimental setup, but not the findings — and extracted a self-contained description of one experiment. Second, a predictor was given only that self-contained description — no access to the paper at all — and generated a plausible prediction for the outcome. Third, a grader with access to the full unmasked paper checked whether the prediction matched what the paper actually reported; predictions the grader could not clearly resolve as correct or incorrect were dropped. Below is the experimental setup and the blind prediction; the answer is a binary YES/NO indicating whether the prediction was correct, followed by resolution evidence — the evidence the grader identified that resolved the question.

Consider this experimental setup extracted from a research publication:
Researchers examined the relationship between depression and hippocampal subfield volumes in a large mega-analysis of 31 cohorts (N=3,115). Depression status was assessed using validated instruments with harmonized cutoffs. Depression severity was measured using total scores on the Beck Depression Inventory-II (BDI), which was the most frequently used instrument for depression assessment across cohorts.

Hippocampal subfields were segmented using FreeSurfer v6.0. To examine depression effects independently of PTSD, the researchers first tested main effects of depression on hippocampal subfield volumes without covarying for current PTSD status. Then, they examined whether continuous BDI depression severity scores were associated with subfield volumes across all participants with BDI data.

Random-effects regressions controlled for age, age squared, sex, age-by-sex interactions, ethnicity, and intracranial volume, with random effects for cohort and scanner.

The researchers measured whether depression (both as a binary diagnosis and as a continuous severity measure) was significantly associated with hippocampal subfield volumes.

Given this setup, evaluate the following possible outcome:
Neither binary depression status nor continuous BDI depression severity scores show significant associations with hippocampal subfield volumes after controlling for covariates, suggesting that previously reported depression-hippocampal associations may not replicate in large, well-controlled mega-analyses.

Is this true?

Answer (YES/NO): NO